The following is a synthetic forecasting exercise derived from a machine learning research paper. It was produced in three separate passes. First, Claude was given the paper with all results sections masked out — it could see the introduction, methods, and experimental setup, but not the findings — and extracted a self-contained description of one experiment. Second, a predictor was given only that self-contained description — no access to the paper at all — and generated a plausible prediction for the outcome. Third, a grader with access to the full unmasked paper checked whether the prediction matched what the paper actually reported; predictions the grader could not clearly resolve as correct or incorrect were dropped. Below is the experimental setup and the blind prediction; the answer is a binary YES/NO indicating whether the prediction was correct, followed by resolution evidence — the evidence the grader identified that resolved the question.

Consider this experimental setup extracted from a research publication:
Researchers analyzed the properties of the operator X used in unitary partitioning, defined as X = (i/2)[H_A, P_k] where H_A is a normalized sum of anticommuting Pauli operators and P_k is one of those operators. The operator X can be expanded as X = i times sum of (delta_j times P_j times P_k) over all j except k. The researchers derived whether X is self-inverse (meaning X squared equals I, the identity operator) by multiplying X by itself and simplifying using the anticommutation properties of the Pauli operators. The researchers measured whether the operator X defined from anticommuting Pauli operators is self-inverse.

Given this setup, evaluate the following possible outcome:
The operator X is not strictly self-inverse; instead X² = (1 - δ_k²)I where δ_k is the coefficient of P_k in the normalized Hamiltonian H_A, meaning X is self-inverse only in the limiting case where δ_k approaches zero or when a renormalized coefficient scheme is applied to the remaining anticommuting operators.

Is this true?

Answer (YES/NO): NO